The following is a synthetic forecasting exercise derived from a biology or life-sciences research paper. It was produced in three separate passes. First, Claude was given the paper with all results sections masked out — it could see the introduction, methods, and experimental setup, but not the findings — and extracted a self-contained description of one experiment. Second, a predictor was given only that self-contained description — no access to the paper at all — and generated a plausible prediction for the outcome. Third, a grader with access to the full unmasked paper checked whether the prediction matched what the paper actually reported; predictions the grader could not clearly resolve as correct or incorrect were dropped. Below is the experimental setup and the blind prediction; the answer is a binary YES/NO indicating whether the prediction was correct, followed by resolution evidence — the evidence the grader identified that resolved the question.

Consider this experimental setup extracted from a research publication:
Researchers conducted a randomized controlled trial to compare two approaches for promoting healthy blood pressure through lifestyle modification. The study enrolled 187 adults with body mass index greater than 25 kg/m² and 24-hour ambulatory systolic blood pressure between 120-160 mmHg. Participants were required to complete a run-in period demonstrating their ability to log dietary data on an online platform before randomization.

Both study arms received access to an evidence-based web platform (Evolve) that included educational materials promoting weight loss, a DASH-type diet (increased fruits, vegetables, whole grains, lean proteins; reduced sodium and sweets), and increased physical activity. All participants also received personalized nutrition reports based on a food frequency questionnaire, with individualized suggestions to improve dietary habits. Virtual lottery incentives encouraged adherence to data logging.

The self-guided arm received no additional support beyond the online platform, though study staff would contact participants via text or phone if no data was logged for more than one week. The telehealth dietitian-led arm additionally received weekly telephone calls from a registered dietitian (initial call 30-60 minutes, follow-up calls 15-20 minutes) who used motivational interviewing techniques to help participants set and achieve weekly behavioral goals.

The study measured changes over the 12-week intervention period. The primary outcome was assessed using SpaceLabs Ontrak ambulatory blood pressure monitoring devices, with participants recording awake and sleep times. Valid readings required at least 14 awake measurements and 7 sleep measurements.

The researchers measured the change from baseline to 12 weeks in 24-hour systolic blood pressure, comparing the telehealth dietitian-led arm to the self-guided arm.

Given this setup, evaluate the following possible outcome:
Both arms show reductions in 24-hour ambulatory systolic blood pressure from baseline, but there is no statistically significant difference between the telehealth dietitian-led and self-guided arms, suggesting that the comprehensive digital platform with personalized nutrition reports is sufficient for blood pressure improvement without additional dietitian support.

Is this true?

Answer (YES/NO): YES